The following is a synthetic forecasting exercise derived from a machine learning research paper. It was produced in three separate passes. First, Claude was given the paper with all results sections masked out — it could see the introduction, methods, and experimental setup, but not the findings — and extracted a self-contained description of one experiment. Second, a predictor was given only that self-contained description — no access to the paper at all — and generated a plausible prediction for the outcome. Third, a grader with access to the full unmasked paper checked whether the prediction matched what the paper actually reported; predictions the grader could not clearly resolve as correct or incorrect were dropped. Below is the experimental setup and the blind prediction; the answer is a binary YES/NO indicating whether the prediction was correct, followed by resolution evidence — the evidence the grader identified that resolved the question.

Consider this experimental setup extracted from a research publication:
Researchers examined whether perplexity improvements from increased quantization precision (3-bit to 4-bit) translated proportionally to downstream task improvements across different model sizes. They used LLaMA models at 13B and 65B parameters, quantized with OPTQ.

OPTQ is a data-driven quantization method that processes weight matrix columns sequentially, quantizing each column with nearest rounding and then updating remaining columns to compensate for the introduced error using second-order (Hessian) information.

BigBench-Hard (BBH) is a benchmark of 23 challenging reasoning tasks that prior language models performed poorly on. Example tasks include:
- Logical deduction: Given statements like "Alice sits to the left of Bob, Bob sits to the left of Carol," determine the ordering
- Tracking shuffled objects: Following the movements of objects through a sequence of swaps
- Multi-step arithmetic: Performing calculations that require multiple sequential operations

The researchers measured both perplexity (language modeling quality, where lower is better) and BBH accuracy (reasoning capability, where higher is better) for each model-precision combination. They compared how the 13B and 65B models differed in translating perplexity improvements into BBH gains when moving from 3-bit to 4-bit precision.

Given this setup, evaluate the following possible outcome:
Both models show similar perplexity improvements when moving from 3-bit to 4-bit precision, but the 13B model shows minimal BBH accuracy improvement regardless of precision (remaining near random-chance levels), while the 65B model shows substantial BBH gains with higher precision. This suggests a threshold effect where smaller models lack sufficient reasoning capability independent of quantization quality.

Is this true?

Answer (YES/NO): NO